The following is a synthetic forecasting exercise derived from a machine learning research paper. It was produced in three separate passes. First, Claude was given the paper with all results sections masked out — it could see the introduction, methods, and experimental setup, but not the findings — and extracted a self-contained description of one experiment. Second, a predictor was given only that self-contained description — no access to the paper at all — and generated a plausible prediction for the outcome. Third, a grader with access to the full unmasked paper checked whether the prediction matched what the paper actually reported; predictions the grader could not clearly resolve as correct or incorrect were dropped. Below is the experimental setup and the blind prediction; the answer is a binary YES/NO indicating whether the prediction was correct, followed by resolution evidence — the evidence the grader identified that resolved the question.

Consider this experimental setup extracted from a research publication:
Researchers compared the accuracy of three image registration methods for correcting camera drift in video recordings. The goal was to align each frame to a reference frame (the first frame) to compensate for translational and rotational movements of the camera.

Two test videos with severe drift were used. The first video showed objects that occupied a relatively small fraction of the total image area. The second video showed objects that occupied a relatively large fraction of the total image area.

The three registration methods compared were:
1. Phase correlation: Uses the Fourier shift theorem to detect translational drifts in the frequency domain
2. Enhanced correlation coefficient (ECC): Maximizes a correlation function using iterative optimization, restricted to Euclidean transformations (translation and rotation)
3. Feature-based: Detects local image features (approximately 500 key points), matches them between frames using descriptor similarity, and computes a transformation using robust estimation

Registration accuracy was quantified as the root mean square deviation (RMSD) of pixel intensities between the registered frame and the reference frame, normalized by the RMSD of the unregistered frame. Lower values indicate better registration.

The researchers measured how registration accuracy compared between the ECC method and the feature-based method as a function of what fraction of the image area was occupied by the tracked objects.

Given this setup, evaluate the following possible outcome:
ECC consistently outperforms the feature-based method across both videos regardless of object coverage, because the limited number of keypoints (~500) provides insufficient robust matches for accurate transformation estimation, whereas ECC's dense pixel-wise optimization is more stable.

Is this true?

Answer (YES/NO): NO